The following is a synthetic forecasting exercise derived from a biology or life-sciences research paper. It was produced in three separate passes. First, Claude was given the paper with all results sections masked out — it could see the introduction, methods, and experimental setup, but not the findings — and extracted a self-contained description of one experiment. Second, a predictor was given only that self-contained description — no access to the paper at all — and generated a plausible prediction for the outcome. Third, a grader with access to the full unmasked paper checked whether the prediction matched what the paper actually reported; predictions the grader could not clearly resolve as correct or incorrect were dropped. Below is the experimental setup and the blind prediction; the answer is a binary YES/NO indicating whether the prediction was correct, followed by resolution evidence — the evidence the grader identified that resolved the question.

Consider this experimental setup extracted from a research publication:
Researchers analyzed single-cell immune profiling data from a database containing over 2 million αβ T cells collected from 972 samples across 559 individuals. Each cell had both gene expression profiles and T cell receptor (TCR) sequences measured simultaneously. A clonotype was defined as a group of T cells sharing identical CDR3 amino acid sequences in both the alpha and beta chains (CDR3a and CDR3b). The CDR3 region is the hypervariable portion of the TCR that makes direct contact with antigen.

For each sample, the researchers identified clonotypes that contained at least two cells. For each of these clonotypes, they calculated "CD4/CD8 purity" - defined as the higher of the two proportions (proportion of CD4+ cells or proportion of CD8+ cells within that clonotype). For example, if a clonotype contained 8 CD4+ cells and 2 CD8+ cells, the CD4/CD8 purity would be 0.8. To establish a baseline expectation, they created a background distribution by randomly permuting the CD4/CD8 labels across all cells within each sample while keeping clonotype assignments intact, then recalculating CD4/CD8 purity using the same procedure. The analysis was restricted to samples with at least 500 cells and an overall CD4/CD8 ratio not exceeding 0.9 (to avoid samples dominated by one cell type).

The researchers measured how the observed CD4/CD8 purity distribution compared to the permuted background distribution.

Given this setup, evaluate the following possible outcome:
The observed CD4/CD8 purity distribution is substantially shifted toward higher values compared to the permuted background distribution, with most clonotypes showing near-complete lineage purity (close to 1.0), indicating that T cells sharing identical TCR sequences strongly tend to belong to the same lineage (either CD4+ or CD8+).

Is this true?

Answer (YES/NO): YES